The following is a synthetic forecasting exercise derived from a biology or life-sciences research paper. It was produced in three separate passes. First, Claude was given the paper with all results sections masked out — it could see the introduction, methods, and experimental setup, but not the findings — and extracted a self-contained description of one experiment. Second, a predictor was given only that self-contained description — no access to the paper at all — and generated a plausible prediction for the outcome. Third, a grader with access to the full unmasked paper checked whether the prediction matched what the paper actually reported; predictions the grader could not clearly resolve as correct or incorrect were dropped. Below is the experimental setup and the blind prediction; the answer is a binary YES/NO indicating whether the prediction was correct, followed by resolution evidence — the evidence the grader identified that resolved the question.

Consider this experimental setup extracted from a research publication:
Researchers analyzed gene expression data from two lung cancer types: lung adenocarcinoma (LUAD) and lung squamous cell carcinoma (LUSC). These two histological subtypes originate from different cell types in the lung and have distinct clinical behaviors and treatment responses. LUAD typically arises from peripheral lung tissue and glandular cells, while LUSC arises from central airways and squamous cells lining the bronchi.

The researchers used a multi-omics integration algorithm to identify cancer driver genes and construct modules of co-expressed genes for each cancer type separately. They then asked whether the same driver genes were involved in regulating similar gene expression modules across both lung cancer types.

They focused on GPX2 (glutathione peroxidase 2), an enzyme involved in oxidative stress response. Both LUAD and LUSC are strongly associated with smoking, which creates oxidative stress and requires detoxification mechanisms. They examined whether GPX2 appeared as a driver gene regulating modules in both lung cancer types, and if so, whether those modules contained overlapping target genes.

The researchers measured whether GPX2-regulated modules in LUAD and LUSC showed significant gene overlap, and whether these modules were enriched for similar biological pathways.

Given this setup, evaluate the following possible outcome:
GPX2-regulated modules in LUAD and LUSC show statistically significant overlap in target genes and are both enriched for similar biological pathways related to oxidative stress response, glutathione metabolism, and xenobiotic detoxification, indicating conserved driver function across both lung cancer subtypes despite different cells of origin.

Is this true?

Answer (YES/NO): YES